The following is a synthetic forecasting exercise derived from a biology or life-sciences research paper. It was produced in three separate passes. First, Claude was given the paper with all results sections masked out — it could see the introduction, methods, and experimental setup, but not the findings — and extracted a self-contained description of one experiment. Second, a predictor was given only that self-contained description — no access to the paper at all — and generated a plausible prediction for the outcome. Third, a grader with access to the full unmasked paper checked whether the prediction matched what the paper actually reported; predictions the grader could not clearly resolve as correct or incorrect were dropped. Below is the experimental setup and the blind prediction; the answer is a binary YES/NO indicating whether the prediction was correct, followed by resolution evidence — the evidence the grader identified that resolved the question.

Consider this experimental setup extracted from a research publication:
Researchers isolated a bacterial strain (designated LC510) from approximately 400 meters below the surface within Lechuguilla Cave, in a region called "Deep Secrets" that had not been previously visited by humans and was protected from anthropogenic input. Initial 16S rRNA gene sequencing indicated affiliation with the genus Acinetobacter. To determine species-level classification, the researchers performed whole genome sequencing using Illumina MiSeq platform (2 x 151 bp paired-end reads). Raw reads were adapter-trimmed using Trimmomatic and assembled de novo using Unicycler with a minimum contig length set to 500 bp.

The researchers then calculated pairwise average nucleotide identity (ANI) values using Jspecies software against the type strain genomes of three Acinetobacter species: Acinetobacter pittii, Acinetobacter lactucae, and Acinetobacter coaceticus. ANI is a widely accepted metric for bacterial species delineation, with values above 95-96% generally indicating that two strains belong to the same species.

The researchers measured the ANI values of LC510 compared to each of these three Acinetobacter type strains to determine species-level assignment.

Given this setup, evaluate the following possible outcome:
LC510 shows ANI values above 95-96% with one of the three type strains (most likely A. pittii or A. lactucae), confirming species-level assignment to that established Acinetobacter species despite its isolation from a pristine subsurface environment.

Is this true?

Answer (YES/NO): YES